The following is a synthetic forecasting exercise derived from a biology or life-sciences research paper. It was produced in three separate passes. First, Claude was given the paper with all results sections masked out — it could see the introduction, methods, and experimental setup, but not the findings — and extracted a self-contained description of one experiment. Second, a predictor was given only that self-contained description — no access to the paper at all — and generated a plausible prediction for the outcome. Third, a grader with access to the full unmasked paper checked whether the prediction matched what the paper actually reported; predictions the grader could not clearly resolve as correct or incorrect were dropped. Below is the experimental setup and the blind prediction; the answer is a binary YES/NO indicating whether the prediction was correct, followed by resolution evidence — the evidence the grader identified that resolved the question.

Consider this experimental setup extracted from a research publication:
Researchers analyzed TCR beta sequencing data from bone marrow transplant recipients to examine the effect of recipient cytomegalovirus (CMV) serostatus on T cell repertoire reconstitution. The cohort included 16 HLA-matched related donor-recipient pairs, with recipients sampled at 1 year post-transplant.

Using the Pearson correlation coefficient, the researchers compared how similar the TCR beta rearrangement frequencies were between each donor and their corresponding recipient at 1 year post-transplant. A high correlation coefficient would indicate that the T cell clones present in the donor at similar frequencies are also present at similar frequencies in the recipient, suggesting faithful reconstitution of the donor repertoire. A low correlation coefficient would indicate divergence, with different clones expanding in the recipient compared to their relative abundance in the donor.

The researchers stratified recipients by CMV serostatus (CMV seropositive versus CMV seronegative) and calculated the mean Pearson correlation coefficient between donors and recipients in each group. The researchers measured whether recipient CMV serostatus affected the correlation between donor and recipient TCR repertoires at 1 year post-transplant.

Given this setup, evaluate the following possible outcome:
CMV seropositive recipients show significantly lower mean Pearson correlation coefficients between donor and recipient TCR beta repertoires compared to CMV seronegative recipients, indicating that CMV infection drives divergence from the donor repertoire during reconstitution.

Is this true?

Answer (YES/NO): NO